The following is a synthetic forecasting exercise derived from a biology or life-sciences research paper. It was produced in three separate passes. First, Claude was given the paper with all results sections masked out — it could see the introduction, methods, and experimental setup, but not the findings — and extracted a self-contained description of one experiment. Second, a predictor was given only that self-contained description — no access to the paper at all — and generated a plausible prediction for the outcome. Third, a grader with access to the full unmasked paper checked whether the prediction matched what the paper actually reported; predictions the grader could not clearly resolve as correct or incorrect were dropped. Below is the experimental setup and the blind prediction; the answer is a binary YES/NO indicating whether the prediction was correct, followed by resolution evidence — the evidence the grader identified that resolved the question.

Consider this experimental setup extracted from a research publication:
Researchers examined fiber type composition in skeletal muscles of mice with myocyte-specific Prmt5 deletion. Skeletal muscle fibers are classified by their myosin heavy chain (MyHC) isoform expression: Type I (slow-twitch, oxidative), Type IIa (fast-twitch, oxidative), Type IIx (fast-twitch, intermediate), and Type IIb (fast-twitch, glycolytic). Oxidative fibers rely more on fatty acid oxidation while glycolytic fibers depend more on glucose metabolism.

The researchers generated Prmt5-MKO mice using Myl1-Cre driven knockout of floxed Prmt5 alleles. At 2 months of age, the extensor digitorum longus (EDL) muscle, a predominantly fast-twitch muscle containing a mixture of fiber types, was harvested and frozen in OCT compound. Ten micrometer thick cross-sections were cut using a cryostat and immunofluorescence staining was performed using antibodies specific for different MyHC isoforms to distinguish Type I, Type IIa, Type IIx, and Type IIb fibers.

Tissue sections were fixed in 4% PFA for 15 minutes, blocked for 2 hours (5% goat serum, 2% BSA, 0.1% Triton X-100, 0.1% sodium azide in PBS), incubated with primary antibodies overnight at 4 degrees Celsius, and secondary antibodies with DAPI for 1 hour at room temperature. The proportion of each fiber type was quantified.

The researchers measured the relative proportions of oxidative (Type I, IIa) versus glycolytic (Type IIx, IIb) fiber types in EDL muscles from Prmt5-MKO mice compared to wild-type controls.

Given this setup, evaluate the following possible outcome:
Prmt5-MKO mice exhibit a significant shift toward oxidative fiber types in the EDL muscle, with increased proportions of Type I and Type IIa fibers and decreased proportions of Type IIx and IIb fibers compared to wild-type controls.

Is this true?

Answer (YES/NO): NO